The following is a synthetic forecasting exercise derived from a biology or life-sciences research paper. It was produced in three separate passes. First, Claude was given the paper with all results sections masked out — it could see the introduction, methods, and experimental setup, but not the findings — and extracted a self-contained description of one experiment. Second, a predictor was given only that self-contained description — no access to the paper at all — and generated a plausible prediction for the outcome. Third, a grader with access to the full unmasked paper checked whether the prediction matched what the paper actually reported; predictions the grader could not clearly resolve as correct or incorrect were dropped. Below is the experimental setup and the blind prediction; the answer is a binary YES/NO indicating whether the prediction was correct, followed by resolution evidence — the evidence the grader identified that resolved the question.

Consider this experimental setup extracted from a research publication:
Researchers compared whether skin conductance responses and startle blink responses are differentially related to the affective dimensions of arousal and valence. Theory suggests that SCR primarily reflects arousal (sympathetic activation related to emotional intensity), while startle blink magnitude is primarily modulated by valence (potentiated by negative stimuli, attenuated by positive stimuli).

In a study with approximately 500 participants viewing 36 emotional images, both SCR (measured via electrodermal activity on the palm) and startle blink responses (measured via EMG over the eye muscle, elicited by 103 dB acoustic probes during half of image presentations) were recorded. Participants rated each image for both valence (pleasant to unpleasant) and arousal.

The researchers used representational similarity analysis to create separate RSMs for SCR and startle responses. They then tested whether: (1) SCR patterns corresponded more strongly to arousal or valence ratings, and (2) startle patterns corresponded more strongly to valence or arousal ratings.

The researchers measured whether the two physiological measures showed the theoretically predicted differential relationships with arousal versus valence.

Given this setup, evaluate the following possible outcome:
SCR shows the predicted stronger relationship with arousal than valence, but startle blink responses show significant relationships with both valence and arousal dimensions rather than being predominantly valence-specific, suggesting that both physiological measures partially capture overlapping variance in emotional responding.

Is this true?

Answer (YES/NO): NO